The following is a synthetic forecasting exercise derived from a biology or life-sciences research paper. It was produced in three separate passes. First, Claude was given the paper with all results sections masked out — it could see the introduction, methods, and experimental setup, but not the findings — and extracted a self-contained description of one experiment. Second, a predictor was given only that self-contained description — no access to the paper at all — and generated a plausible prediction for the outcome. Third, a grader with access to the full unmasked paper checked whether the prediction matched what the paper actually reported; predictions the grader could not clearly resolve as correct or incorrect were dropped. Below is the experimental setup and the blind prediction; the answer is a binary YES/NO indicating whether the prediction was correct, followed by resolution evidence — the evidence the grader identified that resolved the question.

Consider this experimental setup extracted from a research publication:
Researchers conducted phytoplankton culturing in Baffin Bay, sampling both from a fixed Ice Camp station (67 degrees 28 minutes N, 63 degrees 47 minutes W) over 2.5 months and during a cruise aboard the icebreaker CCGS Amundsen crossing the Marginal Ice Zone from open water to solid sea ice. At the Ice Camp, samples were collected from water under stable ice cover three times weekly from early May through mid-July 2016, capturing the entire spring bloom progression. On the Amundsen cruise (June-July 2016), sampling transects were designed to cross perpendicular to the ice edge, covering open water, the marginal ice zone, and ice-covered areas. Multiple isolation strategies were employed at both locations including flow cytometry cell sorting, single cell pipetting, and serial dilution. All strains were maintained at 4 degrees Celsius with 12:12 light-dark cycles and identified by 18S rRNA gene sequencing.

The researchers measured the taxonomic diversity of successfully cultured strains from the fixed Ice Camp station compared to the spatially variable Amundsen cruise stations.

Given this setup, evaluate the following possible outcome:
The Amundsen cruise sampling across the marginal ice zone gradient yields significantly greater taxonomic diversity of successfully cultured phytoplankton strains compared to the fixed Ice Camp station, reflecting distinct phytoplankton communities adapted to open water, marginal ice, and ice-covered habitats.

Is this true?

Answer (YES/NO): NO